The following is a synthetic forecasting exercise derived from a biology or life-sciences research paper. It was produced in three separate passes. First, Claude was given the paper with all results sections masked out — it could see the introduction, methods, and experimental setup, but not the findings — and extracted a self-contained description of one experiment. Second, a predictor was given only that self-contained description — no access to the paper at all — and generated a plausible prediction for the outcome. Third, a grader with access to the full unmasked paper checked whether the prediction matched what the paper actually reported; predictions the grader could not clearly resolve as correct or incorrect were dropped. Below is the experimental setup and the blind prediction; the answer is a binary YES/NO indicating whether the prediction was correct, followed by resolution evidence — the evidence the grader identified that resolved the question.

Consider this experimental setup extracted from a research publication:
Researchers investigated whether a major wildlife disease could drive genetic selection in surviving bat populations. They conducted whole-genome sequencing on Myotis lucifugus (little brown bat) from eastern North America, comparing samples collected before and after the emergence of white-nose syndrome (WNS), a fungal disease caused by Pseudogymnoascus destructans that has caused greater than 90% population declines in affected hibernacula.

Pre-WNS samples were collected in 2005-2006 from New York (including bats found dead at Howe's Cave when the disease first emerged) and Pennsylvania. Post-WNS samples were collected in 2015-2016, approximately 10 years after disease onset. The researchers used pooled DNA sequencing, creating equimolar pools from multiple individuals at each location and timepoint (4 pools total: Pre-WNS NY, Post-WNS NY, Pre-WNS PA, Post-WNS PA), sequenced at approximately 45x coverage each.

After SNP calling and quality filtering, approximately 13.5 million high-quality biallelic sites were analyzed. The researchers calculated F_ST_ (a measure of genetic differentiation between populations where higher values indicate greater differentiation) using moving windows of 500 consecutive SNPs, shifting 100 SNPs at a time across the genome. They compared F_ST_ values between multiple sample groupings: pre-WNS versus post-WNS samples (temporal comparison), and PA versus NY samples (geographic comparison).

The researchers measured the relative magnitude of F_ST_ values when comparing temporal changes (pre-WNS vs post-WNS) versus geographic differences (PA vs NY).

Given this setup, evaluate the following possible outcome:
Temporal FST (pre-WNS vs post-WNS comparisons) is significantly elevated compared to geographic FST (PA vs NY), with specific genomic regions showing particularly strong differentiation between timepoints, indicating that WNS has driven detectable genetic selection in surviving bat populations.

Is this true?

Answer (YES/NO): NO